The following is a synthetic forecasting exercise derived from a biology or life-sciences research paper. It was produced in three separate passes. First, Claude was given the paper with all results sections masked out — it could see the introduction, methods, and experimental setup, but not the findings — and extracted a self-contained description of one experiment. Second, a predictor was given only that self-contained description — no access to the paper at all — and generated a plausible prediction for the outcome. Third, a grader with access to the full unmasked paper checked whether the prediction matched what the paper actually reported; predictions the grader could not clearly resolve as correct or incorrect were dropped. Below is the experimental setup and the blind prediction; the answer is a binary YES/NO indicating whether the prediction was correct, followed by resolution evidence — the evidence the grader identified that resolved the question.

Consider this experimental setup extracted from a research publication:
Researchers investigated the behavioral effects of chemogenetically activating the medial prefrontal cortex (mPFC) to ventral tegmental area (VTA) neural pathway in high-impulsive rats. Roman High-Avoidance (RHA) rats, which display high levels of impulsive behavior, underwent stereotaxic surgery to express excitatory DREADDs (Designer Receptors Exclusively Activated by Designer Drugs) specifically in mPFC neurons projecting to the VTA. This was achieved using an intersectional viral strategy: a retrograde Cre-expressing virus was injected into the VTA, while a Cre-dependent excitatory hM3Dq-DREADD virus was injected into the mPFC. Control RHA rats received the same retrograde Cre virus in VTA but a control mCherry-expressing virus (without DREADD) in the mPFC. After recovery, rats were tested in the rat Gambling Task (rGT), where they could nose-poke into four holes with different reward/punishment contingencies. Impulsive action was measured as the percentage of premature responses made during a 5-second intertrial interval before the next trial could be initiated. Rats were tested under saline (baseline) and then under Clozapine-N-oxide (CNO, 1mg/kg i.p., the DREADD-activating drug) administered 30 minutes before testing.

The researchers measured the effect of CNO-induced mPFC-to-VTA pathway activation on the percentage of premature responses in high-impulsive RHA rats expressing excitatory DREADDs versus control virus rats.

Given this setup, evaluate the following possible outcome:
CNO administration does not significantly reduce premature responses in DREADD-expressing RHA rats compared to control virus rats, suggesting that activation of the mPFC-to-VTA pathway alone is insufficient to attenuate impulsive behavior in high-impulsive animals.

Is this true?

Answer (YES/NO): NO